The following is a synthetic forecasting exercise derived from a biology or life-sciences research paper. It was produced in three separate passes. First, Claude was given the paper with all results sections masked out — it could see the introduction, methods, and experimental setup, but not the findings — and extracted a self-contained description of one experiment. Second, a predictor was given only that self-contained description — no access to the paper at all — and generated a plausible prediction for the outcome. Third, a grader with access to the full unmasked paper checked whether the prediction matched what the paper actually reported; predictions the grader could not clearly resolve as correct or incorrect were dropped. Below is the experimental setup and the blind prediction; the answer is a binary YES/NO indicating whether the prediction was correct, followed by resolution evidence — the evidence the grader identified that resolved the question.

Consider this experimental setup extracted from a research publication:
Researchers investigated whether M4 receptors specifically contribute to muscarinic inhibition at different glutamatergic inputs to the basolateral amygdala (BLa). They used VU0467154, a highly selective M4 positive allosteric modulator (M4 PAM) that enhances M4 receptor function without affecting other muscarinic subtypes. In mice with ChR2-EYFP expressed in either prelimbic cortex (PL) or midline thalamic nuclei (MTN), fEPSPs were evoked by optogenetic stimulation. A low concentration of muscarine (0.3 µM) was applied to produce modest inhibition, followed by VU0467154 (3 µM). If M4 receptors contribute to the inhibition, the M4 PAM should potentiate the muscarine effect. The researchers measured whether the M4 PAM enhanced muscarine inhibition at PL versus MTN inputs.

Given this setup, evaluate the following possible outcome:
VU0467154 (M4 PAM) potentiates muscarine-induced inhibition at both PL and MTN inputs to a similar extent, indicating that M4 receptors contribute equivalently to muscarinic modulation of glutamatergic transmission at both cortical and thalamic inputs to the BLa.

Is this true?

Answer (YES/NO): NO